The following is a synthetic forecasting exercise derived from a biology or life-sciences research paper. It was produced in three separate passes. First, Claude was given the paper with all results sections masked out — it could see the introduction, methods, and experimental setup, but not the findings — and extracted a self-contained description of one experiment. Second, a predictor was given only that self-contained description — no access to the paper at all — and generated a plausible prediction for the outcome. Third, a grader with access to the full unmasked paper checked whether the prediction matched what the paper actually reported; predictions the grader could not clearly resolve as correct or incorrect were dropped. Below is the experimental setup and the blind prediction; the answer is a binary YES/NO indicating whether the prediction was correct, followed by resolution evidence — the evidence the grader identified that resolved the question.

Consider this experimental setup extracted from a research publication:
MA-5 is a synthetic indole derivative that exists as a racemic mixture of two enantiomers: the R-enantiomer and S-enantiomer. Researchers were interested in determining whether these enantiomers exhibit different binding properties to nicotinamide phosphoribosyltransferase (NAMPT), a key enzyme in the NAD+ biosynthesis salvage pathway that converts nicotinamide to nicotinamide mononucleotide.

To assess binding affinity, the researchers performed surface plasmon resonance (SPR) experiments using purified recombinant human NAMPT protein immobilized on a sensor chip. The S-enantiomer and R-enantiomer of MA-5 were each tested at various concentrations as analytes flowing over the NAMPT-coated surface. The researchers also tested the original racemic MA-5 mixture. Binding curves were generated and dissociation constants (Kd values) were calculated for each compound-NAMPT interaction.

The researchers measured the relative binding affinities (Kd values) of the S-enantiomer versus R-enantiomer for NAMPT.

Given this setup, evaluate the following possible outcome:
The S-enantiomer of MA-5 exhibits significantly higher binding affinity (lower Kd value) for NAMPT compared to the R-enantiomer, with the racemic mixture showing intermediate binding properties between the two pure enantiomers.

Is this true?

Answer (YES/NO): YES